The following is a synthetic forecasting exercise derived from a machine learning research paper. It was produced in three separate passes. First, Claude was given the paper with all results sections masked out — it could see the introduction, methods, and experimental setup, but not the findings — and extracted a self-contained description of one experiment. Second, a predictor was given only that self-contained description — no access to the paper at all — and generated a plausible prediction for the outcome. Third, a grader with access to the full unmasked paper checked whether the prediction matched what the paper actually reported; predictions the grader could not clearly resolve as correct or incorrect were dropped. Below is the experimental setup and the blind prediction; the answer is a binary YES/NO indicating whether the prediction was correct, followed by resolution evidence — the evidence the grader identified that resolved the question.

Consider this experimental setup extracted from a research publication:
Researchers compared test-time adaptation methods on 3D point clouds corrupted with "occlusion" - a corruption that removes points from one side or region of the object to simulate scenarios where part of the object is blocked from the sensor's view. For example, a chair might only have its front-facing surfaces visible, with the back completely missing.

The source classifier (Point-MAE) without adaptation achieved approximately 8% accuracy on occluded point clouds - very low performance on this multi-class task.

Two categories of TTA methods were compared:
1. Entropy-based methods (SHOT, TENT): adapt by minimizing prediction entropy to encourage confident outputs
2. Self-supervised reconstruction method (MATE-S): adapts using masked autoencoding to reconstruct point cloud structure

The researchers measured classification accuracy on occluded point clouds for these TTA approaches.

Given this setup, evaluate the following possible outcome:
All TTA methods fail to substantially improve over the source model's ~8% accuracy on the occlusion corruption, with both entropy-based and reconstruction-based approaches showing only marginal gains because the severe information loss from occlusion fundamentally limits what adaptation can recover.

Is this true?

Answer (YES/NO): NO